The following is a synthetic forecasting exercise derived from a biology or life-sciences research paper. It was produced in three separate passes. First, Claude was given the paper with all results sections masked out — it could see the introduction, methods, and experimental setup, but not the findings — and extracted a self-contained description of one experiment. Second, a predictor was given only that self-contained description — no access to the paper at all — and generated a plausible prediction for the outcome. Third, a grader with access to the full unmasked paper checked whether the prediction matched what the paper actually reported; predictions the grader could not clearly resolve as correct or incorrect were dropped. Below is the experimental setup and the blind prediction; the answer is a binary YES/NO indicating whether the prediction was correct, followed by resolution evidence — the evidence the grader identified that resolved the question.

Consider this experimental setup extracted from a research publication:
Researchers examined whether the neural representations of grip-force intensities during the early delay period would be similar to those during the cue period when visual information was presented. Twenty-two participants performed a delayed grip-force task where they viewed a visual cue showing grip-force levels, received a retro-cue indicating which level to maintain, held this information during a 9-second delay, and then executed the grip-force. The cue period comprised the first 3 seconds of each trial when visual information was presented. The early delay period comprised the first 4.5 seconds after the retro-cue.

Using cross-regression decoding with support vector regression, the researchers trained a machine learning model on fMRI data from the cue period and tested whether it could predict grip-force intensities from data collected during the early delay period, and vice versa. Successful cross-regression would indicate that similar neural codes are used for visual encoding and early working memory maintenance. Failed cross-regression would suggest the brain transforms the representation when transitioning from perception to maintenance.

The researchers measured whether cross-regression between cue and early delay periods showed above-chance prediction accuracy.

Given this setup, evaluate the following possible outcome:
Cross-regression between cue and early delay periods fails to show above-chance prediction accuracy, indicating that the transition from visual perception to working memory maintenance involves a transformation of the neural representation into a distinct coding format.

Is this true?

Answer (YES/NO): NO